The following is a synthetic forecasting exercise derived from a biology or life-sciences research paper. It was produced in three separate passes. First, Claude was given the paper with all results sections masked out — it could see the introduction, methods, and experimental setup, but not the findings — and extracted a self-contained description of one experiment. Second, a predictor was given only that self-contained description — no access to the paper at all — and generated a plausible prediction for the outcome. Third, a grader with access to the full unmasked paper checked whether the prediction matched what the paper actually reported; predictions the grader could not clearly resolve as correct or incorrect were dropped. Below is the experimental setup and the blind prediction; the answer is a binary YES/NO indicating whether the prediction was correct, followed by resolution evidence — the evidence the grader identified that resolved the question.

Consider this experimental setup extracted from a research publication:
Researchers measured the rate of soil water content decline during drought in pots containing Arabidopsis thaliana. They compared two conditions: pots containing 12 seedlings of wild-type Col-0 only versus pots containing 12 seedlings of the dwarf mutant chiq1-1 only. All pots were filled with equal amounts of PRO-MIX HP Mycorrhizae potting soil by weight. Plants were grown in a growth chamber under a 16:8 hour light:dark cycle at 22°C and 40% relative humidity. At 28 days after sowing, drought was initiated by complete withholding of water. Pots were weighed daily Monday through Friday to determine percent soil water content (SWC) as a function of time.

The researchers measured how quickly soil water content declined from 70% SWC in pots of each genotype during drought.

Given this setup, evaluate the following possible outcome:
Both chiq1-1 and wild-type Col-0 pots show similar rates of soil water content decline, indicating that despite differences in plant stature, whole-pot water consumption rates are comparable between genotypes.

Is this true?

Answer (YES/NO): NO